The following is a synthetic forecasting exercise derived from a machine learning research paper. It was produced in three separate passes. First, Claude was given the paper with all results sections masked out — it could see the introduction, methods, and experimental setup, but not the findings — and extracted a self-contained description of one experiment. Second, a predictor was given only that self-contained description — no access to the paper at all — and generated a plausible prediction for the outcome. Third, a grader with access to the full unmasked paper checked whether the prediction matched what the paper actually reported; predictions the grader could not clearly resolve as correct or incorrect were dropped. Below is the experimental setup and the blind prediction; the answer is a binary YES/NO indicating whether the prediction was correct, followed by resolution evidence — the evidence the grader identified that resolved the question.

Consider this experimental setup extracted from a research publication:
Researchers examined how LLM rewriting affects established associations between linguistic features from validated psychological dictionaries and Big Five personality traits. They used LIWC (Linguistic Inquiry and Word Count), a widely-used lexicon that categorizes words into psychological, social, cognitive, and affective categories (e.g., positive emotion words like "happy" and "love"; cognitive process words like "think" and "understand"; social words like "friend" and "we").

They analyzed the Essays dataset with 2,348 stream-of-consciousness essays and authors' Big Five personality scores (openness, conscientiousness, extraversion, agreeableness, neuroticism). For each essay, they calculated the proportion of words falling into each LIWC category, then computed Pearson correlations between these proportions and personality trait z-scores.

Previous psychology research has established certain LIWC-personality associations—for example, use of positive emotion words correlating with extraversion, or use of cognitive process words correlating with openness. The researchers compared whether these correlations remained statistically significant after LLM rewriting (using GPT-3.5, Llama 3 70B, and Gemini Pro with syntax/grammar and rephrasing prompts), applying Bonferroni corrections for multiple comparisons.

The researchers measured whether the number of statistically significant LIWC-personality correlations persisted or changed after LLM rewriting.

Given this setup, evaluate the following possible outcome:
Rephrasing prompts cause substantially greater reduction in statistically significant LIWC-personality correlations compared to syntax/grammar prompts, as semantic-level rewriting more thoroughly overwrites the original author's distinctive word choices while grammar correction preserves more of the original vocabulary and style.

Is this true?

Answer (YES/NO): NO